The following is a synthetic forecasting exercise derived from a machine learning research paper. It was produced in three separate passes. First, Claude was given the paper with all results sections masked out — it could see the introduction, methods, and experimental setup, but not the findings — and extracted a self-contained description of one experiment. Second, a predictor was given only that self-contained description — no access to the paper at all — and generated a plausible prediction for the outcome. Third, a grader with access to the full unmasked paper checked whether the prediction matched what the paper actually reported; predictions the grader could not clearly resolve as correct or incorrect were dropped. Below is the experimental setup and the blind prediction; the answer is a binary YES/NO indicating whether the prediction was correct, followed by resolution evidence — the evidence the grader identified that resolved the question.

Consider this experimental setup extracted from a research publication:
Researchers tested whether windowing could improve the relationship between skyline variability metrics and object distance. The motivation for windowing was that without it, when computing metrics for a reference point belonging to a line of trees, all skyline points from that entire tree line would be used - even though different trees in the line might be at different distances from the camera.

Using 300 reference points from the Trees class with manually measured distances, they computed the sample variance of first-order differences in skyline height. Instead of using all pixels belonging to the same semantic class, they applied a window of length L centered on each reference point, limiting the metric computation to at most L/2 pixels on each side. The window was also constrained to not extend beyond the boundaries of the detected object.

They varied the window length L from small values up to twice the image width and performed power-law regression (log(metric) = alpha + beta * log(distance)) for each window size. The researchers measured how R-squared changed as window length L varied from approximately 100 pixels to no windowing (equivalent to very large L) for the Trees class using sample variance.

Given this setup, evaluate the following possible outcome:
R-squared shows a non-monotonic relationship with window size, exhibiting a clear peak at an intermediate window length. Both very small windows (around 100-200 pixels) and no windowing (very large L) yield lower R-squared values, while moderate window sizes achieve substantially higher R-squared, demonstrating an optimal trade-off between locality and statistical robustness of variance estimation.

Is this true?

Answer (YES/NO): NO